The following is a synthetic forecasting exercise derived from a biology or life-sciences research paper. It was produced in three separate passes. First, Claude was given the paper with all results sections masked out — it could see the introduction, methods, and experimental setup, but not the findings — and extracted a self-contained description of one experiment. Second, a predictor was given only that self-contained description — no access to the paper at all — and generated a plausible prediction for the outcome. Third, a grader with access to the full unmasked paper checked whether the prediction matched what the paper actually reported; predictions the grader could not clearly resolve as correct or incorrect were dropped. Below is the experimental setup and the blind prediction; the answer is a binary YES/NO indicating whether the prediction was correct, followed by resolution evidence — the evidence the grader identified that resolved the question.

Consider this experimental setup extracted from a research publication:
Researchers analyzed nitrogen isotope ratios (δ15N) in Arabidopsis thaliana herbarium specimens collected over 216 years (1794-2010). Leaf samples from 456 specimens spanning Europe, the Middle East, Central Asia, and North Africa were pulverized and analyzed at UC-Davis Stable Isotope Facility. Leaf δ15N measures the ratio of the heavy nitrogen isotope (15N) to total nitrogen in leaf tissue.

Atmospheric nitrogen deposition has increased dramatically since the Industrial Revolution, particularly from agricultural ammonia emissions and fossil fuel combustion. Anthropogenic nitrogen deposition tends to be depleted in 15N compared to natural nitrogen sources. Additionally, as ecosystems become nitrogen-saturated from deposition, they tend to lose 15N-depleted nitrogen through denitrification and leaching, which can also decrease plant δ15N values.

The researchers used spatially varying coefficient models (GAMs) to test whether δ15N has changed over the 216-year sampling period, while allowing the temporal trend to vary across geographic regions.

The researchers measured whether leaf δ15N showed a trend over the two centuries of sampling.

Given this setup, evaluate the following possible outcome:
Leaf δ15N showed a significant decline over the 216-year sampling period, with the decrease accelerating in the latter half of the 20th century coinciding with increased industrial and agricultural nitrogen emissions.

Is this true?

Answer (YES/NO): NO